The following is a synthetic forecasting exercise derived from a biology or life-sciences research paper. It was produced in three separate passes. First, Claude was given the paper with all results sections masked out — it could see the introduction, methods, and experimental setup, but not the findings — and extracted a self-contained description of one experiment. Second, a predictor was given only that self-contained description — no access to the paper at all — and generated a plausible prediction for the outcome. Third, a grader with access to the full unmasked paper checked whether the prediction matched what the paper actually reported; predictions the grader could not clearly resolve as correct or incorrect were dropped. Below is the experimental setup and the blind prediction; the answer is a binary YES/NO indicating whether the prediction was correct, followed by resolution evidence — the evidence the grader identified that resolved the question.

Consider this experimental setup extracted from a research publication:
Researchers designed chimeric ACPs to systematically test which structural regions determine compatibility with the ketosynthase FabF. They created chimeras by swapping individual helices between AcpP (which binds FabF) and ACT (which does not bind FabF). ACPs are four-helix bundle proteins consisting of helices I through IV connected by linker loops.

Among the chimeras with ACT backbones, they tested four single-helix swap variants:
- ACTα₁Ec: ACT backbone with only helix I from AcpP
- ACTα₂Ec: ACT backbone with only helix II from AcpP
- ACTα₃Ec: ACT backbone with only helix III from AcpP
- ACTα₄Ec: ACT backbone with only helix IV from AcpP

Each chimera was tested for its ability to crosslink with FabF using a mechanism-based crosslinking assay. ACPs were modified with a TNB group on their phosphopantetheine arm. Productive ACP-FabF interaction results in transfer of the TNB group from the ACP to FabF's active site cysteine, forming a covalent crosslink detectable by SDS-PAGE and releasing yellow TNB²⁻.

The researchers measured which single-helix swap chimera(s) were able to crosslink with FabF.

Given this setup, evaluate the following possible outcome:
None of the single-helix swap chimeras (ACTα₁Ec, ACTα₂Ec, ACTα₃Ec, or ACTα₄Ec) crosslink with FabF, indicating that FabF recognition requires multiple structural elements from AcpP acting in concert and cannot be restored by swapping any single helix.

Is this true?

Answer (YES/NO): NO